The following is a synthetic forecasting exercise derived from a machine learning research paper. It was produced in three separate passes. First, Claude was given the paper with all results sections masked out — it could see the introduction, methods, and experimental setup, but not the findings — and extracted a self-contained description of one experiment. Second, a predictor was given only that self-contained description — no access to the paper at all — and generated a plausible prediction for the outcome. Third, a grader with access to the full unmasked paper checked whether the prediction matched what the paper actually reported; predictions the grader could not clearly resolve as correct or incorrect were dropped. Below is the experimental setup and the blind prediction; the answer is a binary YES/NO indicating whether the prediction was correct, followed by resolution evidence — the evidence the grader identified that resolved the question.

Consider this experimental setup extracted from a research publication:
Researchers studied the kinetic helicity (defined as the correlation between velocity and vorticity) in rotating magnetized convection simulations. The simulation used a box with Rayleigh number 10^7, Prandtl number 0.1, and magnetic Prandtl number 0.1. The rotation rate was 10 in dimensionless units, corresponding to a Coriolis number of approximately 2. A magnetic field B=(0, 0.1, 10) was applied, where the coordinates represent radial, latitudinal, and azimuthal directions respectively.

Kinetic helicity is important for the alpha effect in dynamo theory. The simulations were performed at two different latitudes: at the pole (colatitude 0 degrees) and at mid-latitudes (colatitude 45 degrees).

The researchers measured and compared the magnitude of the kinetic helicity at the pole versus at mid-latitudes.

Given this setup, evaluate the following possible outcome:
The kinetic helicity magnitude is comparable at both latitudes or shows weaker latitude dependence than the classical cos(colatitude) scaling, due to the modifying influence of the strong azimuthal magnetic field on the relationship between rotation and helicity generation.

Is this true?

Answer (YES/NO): NO